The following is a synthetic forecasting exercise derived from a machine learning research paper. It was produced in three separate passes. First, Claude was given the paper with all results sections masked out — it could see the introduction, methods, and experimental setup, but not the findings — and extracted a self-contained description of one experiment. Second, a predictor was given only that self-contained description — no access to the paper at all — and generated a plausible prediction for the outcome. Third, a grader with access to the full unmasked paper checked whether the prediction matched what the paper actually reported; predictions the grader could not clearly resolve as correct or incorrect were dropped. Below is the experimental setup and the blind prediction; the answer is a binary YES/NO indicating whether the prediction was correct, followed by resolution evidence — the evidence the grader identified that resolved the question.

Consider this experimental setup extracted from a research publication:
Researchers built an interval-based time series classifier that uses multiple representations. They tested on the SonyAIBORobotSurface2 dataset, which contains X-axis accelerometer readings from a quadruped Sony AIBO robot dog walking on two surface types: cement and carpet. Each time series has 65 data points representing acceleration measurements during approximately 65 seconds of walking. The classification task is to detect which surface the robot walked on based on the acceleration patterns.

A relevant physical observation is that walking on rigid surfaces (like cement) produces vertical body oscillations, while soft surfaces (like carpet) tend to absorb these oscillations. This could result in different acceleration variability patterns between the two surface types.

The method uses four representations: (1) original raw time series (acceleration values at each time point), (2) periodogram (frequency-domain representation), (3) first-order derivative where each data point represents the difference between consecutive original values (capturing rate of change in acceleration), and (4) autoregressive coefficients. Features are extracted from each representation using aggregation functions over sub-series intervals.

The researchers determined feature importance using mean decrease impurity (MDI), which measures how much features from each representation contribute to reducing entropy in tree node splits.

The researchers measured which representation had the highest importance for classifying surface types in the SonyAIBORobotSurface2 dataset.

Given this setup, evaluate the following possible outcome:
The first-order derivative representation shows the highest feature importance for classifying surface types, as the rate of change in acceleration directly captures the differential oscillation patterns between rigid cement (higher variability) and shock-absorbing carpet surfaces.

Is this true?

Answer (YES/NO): YES